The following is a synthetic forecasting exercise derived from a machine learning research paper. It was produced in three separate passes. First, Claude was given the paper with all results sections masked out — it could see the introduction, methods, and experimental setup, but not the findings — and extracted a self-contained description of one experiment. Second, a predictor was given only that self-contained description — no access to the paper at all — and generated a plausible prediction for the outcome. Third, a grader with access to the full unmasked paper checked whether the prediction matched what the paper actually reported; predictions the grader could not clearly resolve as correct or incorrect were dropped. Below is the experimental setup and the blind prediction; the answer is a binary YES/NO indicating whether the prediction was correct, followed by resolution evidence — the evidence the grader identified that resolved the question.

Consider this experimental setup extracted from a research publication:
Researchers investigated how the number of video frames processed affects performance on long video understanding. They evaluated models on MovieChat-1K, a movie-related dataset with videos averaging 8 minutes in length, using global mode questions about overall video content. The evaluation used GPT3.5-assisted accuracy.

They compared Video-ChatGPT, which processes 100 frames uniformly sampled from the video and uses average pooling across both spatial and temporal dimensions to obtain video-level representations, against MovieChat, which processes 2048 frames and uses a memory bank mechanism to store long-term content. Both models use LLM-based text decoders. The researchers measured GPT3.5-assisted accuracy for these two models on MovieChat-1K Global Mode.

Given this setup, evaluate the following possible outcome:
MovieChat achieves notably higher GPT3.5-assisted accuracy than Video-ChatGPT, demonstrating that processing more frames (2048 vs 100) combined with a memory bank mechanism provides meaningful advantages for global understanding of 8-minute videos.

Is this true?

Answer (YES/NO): YES